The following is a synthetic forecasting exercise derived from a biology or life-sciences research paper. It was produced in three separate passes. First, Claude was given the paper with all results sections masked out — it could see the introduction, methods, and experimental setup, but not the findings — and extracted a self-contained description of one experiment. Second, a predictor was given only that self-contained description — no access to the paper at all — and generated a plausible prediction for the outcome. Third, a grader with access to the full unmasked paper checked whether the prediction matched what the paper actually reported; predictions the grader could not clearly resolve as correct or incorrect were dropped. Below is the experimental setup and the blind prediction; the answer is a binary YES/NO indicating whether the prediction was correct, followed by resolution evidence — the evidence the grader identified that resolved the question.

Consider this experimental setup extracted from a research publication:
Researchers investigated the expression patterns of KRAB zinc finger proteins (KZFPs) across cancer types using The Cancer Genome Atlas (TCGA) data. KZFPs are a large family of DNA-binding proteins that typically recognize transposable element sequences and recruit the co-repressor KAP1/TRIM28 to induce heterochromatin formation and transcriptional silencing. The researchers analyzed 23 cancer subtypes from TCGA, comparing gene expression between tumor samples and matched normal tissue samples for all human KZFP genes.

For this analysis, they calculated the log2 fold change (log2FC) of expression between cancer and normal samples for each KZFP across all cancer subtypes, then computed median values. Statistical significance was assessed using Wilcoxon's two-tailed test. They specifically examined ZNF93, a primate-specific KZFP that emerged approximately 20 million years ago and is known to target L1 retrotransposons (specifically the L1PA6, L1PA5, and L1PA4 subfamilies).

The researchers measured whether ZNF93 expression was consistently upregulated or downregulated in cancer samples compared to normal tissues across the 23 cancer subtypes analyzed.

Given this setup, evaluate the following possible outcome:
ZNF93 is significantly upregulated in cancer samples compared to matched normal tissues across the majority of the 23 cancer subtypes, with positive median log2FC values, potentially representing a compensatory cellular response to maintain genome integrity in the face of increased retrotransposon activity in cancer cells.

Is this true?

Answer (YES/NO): YES